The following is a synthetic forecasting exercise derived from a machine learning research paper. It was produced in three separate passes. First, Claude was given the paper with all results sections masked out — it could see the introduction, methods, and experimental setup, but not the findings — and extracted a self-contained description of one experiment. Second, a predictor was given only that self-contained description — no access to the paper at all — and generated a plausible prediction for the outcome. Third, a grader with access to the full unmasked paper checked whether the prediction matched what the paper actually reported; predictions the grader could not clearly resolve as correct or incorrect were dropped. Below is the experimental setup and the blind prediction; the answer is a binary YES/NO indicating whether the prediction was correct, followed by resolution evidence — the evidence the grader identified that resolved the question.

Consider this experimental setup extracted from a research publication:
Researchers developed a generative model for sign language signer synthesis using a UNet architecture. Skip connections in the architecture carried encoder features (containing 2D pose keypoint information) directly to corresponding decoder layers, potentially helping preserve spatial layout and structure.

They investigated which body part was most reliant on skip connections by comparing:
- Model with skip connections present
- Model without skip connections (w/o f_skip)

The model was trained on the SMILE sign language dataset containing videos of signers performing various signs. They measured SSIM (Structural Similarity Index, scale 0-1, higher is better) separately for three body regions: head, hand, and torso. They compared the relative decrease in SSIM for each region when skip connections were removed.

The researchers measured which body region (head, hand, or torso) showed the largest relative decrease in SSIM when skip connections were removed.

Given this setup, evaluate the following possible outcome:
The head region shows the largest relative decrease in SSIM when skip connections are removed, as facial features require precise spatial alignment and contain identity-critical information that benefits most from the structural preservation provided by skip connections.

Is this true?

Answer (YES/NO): NO